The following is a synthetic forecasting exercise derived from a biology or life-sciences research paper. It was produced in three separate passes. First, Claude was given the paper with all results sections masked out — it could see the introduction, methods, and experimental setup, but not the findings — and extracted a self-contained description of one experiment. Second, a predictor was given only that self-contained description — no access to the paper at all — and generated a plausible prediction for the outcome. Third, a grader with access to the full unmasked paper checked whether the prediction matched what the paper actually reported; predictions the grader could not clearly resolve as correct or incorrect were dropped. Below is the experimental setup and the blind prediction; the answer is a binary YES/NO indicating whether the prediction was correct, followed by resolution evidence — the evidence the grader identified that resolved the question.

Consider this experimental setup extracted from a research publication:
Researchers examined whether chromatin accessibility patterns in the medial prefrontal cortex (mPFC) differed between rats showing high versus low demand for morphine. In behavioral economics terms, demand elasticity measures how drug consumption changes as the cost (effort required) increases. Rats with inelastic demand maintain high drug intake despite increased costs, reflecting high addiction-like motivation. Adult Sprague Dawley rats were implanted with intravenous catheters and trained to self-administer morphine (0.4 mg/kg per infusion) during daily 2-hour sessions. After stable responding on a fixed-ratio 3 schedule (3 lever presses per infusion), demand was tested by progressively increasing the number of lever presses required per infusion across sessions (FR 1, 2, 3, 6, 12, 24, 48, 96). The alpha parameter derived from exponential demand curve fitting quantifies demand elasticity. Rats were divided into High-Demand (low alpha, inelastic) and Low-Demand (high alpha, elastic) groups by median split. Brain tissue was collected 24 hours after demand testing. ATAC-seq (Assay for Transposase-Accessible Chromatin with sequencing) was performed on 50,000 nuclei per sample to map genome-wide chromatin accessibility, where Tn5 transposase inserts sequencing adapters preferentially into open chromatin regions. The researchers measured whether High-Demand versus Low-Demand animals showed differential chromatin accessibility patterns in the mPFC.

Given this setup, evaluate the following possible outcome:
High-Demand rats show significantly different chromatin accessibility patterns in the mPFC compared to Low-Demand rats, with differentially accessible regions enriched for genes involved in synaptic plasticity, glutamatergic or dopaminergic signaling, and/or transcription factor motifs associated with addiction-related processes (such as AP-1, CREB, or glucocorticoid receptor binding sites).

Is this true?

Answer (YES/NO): NO